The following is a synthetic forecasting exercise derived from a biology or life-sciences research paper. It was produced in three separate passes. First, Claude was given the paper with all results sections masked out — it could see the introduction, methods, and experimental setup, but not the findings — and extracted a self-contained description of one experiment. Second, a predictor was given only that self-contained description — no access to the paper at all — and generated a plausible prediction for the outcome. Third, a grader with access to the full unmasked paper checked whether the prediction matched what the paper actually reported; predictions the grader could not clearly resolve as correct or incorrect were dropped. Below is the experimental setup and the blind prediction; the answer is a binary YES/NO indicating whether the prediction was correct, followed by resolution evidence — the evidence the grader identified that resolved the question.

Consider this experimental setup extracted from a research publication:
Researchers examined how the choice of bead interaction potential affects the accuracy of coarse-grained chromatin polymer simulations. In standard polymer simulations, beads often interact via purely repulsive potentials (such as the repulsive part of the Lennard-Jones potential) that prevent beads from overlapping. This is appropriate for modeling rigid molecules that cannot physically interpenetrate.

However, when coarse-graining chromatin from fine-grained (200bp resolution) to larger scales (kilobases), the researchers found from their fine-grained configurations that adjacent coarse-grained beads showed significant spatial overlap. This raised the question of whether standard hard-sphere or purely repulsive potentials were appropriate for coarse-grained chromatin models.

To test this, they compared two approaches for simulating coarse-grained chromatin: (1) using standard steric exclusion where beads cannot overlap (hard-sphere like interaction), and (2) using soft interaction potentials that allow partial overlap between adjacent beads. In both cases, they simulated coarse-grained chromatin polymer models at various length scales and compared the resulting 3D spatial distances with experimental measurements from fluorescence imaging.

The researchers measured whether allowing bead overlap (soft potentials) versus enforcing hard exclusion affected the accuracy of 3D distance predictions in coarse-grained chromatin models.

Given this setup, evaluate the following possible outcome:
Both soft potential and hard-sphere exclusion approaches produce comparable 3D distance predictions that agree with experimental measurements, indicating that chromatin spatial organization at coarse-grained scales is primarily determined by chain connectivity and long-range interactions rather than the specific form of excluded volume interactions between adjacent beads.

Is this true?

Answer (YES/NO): NO